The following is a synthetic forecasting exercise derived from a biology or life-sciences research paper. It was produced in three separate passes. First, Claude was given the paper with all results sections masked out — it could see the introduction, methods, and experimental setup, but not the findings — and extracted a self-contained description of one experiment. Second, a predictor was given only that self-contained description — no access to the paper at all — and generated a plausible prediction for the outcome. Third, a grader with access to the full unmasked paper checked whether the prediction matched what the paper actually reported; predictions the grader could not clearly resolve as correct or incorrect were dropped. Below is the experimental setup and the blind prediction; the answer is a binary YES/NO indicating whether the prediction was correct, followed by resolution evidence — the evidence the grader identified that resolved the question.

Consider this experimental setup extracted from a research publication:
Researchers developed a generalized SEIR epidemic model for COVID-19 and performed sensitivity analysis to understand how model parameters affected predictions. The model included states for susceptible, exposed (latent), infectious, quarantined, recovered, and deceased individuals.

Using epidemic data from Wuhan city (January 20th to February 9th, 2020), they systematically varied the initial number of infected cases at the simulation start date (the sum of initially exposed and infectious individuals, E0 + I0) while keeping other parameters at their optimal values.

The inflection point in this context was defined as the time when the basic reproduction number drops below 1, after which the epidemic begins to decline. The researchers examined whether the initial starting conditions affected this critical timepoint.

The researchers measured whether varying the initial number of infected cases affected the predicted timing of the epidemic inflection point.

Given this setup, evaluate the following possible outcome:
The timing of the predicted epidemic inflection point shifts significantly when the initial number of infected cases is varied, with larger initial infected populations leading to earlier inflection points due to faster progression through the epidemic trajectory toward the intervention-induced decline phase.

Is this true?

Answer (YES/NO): NO